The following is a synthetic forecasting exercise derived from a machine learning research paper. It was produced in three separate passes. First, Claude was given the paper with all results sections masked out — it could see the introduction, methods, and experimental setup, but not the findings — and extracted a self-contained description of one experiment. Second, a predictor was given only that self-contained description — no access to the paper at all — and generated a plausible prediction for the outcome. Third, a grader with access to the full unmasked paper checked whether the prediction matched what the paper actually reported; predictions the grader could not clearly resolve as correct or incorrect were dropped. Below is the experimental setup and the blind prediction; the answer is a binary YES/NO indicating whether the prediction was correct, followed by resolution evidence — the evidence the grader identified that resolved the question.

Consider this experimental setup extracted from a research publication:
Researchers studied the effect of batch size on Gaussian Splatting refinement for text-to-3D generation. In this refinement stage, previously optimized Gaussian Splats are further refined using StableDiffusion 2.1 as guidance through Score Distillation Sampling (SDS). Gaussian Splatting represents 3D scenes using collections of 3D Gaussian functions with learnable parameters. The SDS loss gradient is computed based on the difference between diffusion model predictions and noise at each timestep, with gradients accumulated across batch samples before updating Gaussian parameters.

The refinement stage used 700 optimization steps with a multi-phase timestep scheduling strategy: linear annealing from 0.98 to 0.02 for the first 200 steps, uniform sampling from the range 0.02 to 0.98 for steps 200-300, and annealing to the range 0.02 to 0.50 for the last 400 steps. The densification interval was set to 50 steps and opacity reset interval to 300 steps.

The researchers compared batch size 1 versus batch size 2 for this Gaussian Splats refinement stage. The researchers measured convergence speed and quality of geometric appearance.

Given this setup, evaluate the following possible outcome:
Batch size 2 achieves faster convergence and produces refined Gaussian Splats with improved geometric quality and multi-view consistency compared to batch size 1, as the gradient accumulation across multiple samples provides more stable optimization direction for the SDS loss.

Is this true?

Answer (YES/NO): NO